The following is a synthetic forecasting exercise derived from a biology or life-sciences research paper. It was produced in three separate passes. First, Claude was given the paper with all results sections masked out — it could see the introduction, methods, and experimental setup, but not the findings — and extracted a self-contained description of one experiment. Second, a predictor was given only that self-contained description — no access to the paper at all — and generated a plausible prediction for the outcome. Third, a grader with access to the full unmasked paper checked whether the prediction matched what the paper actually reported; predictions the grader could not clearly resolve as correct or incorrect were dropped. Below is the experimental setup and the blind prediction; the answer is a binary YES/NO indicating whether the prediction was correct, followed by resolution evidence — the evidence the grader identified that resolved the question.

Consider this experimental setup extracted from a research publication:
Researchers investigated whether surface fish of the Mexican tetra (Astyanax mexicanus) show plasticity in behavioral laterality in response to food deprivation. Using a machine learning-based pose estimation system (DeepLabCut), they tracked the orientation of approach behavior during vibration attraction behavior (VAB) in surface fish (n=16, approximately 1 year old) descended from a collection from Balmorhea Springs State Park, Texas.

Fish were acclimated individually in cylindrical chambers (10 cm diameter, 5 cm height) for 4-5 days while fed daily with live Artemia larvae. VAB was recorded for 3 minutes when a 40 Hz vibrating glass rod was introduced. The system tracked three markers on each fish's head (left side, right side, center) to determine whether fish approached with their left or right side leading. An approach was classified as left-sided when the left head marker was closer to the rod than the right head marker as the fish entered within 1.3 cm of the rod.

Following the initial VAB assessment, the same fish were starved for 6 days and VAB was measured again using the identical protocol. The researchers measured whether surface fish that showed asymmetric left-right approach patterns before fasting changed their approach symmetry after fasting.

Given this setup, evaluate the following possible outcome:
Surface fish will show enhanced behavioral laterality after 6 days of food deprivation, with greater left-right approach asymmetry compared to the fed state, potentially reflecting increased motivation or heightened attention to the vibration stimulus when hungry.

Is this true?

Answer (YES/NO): NO